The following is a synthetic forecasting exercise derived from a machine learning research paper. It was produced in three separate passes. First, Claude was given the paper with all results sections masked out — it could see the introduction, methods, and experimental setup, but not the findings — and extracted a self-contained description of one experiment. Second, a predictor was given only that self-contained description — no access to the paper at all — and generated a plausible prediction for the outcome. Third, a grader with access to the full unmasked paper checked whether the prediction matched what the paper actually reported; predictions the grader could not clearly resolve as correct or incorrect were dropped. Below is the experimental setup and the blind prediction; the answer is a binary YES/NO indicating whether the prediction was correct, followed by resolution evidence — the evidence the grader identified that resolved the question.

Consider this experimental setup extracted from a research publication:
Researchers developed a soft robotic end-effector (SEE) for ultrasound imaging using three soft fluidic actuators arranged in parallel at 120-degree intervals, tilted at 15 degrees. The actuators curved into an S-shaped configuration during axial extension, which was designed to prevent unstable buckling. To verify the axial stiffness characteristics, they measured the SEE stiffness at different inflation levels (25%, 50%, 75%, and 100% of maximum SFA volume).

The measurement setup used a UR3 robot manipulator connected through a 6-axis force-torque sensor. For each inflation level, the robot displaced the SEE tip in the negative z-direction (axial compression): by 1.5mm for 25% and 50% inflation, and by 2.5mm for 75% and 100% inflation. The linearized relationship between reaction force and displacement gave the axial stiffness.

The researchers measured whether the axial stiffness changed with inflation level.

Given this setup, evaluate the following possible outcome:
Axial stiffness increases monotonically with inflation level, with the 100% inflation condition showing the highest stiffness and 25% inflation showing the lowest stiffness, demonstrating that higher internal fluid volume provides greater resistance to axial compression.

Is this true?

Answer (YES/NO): NO